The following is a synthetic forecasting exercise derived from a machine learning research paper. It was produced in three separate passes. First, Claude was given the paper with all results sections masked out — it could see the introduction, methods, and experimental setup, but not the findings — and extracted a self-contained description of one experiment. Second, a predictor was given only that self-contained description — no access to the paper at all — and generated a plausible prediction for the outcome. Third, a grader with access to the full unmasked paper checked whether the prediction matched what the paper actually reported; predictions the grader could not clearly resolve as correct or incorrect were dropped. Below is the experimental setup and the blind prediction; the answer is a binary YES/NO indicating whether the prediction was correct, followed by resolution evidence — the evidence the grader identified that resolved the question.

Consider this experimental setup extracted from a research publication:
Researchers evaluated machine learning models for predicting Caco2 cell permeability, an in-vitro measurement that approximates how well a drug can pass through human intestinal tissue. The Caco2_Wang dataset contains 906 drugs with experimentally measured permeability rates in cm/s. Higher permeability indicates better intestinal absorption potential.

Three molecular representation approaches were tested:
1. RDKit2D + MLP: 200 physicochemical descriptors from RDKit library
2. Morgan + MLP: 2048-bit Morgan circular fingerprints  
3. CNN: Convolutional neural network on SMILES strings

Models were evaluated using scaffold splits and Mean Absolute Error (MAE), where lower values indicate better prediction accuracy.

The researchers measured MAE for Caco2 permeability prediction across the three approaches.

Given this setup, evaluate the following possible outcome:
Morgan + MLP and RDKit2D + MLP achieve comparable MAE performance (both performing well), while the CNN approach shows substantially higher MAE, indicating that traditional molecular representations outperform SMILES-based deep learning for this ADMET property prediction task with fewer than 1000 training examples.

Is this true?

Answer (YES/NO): NO